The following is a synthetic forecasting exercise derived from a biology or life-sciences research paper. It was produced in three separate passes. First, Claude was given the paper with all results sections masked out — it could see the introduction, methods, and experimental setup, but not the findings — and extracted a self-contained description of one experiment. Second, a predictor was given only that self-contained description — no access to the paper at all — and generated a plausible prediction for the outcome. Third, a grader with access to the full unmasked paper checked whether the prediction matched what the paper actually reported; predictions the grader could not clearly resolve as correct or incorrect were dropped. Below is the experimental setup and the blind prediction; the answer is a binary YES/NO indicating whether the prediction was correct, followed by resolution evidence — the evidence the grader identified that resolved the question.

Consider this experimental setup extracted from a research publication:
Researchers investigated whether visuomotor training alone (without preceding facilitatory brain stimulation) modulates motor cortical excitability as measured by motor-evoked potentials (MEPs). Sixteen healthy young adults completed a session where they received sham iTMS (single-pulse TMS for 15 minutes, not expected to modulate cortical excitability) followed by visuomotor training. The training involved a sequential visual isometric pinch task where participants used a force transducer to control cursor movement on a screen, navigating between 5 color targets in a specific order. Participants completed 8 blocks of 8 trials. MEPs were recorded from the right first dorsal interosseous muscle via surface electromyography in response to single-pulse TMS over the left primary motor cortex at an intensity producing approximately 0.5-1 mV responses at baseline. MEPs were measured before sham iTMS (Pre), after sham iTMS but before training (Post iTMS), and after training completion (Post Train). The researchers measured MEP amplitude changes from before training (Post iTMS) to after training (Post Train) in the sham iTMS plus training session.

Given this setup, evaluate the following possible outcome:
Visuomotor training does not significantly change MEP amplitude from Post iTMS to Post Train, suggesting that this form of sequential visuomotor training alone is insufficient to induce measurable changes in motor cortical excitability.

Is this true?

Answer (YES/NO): YES